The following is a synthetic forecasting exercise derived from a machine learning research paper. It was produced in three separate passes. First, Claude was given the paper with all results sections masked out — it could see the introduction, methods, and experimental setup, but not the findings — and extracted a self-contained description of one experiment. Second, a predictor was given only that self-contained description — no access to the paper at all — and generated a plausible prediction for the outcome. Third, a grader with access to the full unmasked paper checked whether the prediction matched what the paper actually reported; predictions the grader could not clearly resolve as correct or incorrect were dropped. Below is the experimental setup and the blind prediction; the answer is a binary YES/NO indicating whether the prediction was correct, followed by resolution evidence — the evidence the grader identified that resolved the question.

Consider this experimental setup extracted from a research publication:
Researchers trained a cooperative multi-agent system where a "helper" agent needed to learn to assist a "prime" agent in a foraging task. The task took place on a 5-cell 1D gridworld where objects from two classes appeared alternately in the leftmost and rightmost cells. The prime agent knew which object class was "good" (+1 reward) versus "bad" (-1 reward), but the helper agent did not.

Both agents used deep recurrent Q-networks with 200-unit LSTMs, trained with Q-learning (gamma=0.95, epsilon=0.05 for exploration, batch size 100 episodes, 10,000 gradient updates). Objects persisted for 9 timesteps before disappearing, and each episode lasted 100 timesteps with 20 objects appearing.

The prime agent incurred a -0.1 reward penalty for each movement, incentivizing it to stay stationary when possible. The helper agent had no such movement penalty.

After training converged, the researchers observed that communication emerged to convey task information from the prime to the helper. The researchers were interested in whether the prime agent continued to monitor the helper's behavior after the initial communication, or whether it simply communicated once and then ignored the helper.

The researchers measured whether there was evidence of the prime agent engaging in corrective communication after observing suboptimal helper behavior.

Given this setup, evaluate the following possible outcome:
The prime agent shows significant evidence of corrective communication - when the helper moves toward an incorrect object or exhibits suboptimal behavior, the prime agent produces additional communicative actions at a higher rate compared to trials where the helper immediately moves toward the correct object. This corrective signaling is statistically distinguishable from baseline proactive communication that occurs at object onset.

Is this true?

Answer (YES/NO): NO